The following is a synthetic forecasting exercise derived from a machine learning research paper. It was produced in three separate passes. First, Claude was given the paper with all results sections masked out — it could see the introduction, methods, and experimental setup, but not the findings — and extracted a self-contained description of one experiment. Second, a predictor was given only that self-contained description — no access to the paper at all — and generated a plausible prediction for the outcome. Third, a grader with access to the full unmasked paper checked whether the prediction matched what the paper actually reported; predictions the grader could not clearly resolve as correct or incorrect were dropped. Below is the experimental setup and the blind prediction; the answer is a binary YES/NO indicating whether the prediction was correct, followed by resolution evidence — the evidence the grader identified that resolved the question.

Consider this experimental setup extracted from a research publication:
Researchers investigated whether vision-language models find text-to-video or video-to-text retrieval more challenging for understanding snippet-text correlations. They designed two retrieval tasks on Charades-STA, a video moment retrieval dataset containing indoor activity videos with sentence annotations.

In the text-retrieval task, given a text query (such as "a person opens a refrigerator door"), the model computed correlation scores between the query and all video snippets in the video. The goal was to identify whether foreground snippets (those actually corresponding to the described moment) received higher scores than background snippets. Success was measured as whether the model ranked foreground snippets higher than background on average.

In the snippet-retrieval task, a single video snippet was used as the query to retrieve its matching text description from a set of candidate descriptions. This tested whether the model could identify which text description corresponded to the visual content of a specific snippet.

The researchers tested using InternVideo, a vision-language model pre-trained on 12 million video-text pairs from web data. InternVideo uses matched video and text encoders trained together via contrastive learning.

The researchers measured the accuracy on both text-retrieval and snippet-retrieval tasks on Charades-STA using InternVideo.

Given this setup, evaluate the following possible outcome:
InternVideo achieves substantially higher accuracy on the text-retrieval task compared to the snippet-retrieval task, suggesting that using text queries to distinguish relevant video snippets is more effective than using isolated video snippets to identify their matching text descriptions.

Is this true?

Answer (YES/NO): YES